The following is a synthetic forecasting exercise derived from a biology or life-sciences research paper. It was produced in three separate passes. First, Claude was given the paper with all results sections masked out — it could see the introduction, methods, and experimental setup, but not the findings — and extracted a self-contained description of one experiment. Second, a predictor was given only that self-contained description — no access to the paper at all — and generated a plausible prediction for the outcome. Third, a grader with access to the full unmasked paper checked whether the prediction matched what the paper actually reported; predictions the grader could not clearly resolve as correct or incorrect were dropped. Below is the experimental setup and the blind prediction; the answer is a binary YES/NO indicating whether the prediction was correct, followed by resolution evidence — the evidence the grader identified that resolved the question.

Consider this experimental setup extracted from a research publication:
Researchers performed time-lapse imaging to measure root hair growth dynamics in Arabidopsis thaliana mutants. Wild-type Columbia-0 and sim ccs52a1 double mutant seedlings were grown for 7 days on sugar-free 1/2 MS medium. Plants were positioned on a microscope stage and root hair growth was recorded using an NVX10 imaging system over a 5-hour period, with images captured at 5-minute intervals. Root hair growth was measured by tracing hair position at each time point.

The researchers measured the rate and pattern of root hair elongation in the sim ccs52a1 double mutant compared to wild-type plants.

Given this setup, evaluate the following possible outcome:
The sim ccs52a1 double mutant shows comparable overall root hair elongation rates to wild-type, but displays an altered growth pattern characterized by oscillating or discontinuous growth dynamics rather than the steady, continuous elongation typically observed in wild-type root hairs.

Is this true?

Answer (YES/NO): NO